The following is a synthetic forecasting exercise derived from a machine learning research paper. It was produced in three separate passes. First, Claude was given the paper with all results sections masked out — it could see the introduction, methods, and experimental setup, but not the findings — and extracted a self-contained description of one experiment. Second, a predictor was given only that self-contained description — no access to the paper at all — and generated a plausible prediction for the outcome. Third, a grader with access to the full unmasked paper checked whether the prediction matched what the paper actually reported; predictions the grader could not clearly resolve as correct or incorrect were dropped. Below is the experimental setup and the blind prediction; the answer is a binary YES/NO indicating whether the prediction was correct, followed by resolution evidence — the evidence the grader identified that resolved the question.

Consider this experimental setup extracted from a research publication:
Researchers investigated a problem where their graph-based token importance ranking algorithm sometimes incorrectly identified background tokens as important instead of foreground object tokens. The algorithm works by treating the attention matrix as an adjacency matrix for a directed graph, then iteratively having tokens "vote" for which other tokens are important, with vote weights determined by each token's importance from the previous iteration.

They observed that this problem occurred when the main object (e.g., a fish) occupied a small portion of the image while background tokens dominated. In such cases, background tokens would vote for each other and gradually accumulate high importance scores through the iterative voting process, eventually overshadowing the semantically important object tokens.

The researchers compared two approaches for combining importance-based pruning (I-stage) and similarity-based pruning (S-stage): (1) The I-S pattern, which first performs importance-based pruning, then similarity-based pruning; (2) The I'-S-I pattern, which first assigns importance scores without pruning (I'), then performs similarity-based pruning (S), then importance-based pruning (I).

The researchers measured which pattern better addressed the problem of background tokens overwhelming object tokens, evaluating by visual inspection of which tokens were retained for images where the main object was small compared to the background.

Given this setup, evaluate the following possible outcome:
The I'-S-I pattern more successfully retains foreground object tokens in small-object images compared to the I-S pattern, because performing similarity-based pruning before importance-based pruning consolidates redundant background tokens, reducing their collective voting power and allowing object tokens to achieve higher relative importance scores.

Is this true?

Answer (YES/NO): YES